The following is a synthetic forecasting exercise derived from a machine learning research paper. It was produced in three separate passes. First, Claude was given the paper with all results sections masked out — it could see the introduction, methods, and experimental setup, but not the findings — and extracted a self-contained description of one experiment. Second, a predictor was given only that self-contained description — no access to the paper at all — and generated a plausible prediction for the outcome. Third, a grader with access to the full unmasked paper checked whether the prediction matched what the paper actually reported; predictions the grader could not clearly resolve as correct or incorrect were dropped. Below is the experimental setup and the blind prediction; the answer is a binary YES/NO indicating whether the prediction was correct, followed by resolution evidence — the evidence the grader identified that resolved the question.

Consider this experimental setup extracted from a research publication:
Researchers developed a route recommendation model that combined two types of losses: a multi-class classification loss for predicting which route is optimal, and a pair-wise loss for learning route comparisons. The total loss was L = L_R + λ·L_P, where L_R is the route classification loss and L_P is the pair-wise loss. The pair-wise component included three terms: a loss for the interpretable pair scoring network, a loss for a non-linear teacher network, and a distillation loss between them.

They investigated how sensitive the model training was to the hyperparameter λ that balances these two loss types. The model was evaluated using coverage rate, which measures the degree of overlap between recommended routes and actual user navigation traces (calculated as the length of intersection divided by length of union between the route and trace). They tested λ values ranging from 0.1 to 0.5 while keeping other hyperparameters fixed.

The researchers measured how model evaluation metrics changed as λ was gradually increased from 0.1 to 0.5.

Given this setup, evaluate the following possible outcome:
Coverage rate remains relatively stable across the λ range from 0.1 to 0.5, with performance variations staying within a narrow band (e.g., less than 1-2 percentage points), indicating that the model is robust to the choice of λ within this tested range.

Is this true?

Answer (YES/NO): YES